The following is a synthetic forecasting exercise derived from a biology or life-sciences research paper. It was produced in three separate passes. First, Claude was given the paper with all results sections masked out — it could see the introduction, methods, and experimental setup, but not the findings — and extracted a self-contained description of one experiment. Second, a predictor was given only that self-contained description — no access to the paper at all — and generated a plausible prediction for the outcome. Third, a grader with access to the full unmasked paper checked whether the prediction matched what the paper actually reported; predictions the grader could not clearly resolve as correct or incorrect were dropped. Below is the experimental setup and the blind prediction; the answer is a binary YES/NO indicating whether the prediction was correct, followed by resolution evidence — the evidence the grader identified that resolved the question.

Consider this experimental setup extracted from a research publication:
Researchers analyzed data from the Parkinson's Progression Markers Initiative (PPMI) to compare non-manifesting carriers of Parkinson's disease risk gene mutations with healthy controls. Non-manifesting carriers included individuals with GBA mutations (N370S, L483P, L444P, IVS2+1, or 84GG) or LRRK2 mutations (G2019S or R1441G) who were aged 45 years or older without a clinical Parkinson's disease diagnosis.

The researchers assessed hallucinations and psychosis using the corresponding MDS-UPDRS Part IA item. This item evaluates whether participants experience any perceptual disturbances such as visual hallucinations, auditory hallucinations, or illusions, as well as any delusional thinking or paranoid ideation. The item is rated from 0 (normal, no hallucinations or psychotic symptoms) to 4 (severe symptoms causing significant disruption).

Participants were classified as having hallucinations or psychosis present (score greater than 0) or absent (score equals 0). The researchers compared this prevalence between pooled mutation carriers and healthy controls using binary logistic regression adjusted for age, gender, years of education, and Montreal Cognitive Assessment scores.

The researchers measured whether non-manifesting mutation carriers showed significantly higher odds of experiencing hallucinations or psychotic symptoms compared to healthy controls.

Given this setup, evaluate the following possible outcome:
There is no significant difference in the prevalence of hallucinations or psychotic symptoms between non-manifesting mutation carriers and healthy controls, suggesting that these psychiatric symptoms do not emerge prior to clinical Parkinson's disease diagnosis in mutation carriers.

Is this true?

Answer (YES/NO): YES